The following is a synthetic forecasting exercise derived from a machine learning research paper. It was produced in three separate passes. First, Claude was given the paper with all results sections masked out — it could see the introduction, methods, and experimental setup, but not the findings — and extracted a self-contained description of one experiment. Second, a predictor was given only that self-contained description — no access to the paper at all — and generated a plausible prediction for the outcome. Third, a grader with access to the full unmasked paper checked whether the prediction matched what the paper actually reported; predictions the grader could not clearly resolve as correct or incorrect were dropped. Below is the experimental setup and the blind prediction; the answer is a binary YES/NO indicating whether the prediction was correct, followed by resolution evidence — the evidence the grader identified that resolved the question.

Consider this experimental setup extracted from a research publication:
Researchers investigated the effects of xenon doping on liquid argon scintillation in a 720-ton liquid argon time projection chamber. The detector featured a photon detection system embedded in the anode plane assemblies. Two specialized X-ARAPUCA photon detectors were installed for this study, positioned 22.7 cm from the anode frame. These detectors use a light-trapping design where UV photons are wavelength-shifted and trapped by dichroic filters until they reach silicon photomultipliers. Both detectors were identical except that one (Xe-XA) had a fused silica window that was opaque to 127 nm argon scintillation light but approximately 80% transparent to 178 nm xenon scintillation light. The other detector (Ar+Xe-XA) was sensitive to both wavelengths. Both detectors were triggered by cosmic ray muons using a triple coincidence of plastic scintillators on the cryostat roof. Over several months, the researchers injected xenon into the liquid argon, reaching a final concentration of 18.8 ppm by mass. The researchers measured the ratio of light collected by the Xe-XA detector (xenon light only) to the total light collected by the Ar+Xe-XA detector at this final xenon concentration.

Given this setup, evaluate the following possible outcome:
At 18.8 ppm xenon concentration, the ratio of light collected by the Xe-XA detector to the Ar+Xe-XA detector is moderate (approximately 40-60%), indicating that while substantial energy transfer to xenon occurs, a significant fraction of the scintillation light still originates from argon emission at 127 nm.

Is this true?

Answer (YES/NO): NO